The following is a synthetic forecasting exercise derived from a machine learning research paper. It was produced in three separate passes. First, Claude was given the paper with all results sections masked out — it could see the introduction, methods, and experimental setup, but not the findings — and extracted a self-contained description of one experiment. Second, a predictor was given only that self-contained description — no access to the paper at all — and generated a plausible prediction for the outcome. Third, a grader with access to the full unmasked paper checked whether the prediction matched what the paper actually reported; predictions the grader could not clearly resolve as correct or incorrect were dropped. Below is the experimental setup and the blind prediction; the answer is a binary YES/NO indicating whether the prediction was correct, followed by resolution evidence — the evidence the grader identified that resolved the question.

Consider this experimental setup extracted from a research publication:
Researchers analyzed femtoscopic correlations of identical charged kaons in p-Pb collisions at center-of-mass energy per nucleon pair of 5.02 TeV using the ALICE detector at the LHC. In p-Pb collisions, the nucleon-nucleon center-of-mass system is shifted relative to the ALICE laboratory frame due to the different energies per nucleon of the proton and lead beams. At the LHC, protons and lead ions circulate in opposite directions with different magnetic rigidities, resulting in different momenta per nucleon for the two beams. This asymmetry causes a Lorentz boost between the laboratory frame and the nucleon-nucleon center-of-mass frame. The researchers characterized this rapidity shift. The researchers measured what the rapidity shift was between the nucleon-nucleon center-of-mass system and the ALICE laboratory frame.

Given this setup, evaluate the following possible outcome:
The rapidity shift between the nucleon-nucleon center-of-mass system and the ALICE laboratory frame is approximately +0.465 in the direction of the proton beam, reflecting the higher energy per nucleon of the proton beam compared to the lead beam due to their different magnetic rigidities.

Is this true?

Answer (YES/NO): YES